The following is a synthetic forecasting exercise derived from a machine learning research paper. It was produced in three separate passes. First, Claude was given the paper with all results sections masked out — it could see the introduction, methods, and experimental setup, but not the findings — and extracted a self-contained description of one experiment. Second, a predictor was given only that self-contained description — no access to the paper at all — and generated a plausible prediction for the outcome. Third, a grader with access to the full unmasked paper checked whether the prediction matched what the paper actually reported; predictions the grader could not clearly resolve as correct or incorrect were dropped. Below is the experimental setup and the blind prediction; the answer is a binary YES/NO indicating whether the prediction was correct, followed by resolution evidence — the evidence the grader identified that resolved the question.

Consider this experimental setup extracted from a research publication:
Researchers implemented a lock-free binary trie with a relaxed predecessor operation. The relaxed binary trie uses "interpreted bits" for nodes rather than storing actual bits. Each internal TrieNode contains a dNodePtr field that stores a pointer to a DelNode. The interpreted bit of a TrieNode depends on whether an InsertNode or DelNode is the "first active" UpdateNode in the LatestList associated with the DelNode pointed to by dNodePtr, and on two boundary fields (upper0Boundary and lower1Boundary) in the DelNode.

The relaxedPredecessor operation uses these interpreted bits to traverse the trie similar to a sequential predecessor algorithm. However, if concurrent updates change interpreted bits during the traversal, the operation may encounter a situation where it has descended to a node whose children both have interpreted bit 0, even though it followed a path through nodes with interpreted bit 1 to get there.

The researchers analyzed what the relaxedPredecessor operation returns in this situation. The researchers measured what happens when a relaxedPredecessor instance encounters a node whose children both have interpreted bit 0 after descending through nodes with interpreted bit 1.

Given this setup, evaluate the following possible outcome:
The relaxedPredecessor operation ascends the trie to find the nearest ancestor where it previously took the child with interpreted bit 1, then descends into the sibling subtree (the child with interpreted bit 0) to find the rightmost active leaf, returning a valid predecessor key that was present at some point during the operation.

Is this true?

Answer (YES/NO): NO